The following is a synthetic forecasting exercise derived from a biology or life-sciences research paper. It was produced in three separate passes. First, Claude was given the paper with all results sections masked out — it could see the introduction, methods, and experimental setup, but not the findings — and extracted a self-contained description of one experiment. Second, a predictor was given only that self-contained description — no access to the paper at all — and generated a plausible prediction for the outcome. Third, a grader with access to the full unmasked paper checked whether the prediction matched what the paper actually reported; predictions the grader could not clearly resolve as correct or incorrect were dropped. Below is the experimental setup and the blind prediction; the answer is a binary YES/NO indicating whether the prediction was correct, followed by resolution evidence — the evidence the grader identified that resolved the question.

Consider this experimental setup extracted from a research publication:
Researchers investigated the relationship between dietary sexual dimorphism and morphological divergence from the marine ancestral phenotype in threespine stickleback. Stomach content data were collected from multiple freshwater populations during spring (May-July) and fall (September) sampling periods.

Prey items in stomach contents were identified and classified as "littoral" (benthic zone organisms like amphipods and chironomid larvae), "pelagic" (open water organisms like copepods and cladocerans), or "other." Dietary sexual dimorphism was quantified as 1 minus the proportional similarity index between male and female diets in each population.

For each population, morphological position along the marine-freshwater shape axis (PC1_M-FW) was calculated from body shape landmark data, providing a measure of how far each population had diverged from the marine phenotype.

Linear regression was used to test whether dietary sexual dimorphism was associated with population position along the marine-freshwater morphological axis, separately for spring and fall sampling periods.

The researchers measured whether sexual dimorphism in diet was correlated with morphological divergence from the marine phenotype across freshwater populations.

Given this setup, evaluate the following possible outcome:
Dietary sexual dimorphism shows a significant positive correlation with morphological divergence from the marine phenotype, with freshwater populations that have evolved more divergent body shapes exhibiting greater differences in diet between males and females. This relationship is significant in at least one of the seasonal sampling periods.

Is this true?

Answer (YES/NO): NO